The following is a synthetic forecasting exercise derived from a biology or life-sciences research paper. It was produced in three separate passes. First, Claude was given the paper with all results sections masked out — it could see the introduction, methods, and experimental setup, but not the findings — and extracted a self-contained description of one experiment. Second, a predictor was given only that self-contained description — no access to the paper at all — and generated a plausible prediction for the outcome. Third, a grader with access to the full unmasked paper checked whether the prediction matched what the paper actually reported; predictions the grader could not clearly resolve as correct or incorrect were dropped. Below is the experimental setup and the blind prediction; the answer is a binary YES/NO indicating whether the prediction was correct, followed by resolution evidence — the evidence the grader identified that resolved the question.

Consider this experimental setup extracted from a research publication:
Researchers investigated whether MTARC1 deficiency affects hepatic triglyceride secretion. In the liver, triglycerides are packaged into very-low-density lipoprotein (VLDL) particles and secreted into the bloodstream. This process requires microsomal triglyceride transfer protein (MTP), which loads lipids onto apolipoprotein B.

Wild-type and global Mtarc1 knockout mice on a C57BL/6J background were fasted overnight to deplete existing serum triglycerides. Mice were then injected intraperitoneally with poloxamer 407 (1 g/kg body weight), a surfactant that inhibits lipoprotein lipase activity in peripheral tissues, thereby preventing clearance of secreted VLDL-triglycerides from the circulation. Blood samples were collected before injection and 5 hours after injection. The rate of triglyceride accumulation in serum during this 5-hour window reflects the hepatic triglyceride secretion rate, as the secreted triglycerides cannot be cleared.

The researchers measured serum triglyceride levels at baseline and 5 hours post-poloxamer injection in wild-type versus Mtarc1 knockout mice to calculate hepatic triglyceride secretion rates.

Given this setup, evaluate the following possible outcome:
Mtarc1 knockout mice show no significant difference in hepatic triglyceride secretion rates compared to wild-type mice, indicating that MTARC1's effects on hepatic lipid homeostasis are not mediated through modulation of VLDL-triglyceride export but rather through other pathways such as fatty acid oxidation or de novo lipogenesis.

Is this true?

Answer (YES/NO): YES